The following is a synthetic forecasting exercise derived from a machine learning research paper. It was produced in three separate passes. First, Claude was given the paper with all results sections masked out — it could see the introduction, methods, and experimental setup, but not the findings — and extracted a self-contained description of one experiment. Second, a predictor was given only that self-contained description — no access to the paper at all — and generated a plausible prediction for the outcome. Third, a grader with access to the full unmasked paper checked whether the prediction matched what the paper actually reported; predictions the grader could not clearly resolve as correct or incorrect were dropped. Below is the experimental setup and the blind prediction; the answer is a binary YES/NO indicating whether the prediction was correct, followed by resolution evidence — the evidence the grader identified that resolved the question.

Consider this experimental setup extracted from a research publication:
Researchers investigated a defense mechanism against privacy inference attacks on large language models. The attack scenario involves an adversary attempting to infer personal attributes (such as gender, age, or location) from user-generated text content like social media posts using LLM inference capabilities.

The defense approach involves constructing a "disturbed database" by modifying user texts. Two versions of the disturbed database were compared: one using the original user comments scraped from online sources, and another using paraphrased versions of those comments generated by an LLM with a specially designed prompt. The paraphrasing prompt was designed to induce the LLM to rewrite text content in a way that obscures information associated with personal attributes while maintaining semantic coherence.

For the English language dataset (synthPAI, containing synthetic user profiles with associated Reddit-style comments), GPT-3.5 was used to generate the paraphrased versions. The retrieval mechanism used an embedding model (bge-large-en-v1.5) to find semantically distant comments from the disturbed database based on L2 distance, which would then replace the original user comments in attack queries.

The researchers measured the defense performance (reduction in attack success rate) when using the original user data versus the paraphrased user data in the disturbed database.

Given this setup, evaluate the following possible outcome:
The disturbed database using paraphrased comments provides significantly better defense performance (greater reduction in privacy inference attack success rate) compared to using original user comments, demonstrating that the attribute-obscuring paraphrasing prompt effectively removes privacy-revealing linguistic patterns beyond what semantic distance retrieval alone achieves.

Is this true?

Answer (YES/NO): YES